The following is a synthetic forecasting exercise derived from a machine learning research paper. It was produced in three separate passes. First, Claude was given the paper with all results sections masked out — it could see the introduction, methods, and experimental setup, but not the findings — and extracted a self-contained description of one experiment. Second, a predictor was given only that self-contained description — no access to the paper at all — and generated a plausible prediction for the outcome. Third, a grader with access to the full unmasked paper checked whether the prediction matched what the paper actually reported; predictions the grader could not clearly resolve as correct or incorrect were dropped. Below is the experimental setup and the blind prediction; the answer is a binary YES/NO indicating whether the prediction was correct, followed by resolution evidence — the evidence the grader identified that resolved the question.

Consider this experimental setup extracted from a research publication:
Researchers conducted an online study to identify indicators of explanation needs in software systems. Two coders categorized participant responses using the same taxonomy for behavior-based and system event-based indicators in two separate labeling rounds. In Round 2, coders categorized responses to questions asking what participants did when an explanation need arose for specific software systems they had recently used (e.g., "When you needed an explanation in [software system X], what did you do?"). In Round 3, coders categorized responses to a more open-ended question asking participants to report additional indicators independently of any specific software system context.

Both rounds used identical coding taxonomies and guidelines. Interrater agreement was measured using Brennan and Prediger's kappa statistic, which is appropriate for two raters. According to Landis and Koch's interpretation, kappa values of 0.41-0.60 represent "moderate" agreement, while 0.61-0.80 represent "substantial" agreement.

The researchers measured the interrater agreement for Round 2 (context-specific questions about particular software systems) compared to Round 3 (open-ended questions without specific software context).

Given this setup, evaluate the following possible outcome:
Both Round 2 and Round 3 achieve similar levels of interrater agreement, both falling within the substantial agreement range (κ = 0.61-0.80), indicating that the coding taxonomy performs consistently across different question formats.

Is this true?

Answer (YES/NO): NO